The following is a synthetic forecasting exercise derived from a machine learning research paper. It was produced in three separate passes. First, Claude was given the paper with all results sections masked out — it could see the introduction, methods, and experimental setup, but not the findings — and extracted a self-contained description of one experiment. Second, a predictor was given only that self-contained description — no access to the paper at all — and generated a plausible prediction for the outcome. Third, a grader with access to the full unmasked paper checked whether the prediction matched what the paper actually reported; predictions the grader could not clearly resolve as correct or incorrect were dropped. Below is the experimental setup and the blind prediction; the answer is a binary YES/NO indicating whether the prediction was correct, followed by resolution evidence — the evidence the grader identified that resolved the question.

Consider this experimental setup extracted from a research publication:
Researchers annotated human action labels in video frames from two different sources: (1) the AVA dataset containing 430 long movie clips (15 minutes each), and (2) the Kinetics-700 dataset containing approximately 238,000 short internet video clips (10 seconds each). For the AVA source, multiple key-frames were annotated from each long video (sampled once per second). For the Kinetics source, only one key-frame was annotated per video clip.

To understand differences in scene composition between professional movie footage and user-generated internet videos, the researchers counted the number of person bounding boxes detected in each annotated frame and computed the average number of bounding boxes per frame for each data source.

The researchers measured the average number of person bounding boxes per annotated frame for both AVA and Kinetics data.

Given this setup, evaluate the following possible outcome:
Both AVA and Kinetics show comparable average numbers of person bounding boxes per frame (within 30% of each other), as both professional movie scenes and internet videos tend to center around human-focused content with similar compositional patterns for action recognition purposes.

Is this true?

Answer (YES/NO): YES